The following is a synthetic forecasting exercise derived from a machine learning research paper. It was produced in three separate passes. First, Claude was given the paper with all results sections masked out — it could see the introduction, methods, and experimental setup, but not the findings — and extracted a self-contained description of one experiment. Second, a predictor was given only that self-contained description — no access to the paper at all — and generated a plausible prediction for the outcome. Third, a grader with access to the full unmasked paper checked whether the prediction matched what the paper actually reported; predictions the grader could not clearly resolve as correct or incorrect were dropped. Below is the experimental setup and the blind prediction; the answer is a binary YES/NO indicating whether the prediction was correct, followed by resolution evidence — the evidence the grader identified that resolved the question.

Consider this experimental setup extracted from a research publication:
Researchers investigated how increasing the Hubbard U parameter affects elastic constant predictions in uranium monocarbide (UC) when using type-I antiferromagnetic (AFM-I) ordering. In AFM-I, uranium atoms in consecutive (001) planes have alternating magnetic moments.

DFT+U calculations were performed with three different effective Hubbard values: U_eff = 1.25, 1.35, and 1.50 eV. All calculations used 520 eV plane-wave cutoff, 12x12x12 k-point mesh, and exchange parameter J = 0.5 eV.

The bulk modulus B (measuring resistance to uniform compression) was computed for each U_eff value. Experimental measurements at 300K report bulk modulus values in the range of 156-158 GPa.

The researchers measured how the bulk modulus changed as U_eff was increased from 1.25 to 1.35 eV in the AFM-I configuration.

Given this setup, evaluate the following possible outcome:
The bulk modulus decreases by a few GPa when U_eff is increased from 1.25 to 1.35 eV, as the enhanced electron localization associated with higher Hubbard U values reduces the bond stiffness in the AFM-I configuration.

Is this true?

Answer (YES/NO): YES